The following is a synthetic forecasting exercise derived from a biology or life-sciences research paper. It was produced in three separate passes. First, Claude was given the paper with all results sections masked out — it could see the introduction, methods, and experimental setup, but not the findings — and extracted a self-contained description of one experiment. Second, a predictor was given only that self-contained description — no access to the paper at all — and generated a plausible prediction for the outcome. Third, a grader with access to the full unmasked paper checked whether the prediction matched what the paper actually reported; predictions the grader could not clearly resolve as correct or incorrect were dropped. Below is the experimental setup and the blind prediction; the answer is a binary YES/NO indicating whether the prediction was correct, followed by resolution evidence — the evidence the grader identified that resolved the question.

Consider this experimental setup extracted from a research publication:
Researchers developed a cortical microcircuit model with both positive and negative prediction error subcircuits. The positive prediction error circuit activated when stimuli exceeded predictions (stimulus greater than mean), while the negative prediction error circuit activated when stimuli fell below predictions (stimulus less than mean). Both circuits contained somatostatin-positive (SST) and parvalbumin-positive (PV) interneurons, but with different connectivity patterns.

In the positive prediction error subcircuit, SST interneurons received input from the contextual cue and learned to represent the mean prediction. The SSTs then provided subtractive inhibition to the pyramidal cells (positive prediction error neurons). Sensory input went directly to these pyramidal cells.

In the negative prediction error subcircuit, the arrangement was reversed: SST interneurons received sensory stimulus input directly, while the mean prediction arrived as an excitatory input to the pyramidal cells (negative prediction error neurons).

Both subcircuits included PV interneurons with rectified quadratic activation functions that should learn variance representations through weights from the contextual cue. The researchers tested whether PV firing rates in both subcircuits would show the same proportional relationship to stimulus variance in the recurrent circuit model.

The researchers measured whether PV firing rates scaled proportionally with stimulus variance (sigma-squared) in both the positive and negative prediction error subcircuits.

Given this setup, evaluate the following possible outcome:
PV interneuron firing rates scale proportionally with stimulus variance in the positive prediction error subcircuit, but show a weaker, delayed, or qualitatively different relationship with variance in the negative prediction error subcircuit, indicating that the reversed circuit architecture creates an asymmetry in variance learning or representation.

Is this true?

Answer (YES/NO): NO